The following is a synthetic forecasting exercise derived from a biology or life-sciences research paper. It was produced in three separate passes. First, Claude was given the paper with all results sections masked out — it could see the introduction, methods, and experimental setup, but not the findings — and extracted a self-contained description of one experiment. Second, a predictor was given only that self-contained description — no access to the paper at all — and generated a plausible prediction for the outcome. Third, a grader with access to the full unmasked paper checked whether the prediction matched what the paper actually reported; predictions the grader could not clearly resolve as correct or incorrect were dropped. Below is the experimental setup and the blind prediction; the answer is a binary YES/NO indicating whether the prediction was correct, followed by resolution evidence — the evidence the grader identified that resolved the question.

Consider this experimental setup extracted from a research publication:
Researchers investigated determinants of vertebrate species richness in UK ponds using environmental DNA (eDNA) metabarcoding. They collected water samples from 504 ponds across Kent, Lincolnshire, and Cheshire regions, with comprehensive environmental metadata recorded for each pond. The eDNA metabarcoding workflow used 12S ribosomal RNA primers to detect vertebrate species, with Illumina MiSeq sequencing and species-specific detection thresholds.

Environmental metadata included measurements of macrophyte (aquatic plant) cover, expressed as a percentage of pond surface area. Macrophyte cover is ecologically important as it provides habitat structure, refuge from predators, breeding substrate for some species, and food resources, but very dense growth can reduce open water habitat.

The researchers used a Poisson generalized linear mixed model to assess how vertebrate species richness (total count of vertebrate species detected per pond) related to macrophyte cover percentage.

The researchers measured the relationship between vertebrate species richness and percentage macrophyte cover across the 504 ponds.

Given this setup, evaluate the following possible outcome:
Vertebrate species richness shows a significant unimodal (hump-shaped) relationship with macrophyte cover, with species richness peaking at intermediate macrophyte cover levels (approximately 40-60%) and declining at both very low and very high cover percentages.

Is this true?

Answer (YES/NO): NO